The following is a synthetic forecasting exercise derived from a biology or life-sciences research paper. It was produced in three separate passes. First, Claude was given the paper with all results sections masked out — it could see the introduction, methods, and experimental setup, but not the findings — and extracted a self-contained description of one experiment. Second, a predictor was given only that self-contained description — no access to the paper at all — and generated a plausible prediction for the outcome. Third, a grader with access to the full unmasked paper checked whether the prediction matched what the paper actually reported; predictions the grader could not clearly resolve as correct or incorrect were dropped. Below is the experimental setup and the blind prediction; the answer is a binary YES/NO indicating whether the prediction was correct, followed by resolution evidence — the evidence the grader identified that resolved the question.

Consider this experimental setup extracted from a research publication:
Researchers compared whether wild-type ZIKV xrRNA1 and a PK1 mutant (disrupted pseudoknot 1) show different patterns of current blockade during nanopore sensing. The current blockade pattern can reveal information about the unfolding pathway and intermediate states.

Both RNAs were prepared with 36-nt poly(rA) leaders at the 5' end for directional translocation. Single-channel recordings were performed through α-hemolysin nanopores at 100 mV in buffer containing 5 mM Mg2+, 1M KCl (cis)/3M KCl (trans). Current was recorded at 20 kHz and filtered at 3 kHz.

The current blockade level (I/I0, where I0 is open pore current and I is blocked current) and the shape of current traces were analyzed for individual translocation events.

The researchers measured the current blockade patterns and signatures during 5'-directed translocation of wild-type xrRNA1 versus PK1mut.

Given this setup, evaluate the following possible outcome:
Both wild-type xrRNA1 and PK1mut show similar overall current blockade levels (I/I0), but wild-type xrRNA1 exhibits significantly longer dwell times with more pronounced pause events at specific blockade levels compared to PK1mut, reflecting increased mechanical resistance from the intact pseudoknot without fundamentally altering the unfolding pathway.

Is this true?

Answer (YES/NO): NO